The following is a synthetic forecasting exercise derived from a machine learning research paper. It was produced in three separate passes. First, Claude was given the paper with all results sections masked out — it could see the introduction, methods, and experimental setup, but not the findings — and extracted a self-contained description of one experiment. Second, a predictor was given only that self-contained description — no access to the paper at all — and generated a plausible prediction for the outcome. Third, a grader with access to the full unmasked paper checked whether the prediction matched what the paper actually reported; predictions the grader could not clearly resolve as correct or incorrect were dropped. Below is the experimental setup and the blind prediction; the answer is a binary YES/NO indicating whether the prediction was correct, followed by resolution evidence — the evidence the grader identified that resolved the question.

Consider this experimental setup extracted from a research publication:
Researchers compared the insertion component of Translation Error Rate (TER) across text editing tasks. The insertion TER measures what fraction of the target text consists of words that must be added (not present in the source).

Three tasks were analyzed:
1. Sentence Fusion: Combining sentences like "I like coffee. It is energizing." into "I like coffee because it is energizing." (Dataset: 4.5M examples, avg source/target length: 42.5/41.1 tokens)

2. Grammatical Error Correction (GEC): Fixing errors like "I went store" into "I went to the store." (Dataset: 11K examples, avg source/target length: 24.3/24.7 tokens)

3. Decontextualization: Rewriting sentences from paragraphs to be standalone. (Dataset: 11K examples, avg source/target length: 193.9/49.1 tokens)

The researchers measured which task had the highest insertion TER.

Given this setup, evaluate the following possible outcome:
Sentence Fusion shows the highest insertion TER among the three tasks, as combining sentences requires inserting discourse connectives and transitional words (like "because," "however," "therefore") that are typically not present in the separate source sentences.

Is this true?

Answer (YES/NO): NO